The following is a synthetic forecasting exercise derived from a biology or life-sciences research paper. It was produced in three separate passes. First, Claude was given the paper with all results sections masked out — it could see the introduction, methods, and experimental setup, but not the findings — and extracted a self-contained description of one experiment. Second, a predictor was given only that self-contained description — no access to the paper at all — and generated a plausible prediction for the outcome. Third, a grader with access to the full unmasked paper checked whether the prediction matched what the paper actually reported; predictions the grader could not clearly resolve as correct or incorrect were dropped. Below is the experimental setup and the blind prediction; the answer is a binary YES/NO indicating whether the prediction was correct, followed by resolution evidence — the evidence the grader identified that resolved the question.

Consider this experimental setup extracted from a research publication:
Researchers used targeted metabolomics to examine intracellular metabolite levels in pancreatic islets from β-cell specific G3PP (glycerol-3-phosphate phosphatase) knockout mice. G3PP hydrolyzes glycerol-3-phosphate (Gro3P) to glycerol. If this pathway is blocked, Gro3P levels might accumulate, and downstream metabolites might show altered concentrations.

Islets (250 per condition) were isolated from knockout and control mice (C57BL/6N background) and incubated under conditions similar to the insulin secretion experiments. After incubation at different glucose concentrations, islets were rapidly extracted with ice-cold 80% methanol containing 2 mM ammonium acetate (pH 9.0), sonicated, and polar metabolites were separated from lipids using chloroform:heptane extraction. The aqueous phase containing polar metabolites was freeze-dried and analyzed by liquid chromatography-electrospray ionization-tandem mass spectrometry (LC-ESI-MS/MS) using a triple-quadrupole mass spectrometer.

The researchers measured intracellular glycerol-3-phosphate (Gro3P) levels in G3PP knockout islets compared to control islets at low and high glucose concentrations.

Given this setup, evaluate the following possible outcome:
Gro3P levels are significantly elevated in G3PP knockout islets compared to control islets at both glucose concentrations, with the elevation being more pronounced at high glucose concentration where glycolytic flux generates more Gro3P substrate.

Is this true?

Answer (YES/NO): NO